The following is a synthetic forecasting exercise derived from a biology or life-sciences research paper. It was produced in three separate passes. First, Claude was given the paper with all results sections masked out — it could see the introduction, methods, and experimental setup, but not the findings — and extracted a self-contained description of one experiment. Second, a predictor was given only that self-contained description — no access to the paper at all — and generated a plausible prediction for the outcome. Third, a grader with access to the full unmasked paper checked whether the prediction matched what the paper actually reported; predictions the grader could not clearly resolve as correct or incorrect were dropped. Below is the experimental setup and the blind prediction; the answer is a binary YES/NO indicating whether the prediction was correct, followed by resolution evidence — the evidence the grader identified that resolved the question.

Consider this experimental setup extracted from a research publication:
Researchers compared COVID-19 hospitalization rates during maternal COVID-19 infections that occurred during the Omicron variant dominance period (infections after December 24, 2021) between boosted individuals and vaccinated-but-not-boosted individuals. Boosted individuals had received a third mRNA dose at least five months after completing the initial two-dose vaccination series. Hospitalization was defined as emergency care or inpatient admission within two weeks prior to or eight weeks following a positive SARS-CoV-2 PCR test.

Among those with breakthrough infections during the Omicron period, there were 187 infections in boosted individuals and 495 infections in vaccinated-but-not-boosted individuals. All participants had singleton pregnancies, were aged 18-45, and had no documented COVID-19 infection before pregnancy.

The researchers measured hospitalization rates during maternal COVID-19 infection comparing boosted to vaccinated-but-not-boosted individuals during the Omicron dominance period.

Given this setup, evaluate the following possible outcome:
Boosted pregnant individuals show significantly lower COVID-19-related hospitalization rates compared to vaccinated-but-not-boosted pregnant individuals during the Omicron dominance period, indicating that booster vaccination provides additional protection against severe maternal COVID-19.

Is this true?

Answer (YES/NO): YES